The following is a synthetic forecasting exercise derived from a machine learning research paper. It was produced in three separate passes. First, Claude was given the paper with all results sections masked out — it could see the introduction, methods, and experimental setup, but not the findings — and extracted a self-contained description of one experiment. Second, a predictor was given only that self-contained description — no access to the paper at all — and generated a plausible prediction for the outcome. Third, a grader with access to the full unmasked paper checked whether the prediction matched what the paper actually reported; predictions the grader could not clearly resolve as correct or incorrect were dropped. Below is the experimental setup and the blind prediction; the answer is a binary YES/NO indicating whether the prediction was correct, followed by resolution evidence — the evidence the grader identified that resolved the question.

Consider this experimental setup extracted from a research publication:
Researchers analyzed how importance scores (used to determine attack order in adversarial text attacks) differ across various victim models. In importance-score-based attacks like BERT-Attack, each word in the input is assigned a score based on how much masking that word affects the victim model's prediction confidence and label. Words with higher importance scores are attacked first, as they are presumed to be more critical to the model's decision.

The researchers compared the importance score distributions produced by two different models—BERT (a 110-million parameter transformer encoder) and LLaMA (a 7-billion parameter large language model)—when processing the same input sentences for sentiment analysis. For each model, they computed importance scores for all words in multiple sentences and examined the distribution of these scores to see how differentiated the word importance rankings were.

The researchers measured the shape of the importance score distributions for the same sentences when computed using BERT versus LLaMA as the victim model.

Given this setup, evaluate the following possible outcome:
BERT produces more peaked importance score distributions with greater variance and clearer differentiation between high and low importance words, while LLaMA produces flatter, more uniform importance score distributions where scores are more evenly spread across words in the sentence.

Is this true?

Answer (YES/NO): YES